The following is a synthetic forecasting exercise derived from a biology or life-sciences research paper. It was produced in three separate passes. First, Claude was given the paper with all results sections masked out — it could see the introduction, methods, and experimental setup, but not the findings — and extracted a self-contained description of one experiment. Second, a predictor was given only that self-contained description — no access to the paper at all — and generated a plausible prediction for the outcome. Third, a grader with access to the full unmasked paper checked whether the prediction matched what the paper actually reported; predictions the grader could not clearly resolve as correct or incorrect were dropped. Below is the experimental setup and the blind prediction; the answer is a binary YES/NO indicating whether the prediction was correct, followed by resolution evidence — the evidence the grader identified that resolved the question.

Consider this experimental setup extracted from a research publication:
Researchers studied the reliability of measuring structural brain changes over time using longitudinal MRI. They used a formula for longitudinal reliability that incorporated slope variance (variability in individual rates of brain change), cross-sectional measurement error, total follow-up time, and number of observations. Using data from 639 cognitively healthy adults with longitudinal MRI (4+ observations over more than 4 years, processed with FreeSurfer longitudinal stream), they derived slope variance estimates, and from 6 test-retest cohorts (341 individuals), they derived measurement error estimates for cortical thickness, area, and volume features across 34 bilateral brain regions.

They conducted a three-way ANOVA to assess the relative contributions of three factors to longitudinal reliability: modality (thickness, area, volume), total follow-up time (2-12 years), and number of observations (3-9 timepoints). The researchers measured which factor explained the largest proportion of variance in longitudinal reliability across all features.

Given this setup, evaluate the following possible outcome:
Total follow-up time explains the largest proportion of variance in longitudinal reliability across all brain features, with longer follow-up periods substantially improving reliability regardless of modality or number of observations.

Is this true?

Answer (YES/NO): YES